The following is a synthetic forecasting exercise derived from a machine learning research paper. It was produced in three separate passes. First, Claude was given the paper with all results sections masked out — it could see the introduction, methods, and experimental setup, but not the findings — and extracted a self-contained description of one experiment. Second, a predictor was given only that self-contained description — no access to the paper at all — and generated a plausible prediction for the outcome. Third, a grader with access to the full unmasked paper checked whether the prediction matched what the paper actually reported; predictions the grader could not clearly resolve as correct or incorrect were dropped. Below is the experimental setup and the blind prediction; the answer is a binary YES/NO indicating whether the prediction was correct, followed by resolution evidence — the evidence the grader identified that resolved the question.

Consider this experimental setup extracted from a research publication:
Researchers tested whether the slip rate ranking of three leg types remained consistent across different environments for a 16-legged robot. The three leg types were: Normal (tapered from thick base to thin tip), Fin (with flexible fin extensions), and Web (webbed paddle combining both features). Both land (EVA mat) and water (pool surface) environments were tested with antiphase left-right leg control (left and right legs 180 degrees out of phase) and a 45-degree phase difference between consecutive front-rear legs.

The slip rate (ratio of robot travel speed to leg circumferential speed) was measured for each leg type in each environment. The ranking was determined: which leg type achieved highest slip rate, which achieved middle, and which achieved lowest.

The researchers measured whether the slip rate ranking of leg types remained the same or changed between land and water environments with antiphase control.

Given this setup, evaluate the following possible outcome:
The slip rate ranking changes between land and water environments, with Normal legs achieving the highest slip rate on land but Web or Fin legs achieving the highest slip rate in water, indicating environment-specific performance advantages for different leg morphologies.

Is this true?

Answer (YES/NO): NO